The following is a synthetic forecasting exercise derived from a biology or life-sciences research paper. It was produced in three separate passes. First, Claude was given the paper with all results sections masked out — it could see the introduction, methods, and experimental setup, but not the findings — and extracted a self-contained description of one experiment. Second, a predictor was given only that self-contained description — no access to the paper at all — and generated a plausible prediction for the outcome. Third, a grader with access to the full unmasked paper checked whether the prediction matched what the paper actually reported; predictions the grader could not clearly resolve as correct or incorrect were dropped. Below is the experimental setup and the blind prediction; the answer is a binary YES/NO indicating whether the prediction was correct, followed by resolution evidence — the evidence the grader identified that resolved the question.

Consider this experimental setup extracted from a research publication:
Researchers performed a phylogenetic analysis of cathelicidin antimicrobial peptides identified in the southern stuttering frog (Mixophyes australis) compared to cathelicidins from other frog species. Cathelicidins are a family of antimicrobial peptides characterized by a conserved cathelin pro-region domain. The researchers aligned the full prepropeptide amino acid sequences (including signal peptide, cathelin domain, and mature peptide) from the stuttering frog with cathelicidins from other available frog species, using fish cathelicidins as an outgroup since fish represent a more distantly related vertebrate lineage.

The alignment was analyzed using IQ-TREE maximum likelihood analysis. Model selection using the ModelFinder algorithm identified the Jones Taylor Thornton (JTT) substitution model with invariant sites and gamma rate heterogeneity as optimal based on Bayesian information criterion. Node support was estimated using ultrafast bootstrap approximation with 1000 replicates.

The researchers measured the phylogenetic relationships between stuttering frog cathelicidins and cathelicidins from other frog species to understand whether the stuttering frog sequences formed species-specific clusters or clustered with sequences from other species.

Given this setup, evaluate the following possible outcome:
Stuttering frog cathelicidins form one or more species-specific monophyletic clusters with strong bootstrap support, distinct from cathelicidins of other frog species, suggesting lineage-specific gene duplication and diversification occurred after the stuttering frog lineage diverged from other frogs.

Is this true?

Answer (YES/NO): YES